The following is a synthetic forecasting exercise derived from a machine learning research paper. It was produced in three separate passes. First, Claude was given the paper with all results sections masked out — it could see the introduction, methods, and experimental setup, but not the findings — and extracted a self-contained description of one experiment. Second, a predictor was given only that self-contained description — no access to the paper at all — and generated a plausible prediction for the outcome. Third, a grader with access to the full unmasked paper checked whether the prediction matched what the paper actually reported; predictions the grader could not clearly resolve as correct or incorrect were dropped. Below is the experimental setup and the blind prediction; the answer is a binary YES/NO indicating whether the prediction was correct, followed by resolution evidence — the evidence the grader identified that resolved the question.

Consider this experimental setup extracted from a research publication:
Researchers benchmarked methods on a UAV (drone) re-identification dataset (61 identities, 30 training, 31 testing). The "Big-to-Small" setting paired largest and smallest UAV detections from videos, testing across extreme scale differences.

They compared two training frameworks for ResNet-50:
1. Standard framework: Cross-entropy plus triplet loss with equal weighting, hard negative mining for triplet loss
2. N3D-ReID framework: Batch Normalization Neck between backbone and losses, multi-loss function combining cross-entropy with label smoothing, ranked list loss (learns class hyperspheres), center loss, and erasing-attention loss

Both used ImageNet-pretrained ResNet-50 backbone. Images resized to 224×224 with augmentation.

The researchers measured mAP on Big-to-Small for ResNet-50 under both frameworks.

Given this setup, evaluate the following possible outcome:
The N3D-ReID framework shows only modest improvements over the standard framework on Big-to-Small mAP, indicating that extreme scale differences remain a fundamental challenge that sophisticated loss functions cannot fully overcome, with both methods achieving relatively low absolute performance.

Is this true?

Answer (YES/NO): NO